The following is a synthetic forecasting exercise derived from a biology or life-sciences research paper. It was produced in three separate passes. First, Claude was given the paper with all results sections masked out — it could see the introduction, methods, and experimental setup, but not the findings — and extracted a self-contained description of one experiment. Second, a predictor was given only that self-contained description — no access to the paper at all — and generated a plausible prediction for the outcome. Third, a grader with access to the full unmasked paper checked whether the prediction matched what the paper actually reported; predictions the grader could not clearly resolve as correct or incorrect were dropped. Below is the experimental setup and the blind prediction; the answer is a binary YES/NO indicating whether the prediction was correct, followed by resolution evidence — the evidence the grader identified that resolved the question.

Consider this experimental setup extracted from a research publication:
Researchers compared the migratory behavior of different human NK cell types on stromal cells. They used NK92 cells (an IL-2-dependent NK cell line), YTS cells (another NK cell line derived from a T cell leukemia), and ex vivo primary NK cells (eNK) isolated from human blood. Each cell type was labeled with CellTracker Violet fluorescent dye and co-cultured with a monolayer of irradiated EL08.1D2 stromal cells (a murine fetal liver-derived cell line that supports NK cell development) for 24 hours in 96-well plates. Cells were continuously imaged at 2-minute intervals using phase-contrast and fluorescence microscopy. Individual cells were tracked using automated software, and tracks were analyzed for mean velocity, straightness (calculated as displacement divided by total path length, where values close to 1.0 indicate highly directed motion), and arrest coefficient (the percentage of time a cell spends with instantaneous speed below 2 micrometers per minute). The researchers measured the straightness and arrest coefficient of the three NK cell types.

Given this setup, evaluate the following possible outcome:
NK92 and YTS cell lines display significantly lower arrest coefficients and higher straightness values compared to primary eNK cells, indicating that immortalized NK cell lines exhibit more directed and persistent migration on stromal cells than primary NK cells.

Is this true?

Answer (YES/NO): NO